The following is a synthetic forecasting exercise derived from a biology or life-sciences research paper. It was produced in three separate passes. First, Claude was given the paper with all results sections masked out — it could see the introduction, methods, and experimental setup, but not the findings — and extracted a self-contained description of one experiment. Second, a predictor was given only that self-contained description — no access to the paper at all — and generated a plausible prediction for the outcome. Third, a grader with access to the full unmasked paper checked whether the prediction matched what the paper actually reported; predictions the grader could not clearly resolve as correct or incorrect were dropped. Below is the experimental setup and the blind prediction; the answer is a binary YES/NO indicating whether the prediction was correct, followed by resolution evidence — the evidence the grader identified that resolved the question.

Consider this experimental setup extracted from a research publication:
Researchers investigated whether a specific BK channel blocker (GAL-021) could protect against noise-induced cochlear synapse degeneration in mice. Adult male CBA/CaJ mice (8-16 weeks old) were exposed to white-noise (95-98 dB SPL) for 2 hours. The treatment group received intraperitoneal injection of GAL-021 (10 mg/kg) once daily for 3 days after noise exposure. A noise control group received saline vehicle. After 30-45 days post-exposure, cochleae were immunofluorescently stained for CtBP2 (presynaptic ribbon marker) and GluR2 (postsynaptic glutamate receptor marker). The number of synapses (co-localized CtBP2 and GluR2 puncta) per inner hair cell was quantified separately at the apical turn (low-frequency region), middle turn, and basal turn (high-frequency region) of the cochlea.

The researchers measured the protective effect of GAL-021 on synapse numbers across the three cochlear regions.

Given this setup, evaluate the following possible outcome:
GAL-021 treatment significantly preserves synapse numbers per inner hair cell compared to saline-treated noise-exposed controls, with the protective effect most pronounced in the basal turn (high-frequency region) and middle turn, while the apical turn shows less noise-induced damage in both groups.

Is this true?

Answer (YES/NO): NO